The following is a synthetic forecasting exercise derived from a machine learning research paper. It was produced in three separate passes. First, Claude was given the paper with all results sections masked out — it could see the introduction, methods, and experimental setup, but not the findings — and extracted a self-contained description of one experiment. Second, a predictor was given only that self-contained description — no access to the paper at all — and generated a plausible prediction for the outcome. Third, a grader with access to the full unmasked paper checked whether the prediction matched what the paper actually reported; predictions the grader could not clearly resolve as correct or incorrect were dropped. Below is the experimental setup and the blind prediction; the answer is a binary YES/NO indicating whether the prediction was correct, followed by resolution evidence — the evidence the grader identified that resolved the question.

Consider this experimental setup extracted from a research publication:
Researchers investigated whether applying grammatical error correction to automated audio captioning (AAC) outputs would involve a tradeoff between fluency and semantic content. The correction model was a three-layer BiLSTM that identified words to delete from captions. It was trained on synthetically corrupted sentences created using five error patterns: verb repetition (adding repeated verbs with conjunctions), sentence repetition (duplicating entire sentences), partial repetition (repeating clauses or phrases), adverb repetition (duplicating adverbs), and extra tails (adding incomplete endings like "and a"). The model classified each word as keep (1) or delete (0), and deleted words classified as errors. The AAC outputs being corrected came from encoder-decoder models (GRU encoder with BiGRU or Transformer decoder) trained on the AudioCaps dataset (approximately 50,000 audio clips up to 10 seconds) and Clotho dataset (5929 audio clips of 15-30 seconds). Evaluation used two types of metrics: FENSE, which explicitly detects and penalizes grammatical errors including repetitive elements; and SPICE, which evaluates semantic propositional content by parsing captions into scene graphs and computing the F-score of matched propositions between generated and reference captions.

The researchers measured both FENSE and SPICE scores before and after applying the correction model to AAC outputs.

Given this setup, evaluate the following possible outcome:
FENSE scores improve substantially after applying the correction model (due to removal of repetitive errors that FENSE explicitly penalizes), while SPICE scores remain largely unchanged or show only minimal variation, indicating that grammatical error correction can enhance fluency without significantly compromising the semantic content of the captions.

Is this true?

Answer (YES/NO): YES